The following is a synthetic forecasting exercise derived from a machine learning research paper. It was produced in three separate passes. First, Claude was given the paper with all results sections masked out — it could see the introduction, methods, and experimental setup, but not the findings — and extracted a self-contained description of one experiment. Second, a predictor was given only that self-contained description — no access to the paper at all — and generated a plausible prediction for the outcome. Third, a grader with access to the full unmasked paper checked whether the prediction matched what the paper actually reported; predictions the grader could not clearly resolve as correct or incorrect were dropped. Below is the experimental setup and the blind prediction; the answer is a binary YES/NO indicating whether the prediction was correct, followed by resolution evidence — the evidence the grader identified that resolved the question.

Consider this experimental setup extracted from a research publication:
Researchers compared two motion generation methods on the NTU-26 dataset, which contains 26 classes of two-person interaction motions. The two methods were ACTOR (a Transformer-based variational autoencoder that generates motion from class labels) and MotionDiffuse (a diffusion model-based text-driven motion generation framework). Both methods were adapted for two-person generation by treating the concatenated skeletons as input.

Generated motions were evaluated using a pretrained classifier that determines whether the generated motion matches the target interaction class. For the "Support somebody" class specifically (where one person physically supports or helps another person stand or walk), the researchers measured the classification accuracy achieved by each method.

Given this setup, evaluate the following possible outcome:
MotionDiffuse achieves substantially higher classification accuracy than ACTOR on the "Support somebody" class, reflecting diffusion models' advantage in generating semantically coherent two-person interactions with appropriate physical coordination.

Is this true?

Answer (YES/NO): NO